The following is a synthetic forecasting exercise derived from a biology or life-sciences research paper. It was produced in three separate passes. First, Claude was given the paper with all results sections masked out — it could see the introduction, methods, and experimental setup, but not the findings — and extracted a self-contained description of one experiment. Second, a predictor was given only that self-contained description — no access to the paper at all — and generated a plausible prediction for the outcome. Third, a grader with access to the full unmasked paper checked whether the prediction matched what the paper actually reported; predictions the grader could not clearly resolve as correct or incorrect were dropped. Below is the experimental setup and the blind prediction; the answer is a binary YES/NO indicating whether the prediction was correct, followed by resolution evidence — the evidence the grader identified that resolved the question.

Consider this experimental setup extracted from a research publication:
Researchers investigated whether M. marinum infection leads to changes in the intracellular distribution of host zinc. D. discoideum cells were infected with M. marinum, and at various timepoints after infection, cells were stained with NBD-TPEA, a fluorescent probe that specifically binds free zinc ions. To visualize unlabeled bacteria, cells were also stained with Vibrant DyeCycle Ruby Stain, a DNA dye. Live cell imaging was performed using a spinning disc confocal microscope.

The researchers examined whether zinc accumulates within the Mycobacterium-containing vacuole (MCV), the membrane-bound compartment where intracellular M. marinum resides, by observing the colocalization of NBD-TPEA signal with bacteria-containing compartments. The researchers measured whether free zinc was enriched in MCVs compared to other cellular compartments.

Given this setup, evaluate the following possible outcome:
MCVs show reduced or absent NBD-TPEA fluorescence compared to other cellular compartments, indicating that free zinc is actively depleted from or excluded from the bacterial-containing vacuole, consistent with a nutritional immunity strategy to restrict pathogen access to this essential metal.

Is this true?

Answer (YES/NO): NO